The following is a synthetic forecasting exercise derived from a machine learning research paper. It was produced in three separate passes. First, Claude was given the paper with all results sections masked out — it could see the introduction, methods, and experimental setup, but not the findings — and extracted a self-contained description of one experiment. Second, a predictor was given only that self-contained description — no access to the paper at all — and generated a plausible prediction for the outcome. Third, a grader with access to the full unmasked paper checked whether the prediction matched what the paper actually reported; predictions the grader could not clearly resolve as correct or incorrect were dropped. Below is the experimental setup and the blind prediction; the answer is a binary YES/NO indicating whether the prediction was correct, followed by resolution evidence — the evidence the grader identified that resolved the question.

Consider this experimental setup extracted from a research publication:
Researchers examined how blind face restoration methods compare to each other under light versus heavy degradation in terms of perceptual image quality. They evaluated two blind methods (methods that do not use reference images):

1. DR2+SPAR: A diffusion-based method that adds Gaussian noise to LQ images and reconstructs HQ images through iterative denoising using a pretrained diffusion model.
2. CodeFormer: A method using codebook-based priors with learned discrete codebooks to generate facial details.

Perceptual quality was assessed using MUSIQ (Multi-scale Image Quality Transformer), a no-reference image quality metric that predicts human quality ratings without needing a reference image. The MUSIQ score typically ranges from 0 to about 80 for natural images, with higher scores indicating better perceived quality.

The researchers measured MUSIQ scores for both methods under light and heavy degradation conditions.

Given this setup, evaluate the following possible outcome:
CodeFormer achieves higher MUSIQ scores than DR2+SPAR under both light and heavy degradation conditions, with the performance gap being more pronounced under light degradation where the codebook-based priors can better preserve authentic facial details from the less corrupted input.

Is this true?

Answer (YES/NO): NO